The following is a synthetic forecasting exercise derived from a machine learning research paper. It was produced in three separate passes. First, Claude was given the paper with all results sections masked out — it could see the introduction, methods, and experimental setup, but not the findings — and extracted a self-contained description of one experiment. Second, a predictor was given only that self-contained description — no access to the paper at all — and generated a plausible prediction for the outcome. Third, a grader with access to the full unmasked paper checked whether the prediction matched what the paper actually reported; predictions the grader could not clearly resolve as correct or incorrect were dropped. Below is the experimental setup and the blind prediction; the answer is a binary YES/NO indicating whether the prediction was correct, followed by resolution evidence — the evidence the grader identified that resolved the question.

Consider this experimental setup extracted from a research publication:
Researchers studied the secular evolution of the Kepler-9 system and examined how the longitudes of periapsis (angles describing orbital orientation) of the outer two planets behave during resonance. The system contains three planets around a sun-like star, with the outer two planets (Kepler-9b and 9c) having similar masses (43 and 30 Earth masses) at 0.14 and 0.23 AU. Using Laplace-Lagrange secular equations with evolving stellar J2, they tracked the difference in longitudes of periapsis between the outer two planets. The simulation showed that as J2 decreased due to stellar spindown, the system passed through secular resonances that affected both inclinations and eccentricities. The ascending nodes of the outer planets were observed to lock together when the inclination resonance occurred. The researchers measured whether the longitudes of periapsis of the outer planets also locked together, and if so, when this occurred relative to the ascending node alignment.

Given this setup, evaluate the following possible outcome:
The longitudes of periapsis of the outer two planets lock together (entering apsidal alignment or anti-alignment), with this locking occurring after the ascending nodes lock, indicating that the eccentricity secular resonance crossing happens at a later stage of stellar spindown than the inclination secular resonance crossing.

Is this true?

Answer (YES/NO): YES